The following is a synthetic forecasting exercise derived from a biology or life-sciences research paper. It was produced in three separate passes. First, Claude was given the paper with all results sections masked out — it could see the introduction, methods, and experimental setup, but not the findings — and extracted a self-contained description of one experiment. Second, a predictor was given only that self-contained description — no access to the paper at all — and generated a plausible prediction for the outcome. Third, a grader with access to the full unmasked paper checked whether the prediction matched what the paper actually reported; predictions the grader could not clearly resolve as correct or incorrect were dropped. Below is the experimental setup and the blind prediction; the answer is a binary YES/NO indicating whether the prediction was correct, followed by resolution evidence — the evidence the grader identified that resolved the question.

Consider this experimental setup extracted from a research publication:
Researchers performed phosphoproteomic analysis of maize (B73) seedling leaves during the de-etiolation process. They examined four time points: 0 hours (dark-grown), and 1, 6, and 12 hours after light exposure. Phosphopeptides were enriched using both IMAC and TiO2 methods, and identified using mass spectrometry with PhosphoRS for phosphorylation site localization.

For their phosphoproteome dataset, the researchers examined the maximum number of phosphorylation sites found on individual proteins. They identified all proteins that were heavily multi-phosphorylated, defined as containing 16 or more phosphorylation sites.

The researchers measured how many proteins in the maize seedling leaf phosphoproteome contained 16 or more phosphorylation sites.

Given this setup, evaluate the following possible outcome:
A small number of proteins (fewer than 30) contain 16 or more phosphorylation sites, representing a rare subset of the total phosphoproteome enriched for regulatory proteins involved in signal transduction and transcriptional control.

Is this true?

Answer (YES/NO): NO